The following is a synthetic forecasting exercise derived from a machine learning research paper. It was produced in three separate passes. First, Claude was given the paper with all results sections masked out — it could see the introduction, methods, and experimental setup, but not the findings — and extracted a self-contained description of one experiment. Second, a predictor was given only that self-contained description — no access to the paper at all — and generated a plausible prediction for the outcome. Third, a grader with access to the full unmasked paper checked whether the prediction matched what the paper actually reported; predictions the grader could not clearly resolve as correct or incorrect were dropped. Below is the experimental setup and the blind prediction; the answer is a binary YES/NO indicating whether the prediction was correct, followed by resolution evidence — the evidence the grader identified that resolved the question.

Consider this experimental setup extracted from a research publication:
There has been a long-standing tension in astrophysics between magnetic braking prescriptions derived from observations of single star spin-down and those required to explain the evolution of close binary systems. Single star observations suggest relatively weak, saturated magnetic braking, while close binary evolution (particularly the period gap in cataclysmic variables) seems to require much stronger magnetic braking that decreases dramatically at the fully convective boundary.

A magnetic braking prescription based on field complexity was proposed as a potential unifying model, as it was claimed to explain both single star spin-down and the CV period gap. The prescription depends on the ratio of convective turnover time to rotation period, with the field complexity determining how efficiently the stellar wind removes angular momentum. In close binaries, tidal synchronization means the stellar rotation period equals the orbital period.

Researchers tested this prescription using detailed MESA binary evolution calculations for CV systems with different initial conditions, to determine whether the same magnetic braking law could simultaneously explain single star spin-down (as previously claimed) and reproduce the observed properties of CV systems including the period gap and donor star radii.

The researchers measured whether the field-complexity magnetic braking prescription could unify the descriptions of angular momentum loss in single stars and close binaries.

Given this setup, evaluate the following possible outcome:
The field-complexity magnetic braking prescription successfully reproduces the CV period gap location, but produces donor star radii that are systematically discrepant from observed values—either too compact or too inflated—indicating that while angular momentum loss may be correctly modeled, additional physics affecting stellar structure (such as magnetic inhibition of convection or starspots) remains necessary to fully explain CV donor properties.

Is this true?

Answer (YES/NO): NO